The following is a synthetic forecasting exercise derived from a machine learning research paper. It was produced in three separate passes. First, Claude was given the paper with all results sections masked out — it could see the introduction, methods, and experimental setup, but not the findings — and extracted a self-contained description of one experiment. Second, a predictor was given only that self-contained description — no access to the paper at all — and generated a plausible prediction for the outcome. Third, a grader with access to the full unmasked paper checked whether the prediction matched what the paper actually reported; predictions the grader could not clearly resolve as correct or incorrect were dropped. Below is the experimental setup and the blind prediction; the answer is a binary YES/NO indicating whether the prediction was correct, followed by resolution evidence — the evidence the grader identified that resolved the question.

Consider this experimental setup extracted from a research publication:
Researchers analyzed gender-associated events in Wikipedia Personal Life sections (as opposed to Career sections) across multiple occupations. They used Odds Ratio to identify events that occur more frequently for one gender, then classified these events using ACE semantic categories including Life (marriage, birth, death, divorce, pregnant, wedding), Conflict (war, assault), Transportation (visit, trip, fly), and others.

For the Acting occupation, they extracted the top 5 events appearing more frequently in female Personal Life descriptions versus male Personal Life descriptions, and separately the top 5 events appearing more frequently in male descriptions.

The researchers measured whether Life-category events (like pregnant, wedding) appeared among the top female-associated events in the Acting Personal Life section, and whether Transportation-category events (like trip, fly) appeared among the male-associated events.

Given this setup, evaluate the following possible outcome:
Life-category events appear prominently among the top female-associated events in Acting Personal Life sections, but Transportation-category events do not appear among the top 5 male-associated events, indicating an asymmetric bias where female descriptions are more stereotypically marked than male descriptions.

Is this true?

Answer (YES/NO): NO